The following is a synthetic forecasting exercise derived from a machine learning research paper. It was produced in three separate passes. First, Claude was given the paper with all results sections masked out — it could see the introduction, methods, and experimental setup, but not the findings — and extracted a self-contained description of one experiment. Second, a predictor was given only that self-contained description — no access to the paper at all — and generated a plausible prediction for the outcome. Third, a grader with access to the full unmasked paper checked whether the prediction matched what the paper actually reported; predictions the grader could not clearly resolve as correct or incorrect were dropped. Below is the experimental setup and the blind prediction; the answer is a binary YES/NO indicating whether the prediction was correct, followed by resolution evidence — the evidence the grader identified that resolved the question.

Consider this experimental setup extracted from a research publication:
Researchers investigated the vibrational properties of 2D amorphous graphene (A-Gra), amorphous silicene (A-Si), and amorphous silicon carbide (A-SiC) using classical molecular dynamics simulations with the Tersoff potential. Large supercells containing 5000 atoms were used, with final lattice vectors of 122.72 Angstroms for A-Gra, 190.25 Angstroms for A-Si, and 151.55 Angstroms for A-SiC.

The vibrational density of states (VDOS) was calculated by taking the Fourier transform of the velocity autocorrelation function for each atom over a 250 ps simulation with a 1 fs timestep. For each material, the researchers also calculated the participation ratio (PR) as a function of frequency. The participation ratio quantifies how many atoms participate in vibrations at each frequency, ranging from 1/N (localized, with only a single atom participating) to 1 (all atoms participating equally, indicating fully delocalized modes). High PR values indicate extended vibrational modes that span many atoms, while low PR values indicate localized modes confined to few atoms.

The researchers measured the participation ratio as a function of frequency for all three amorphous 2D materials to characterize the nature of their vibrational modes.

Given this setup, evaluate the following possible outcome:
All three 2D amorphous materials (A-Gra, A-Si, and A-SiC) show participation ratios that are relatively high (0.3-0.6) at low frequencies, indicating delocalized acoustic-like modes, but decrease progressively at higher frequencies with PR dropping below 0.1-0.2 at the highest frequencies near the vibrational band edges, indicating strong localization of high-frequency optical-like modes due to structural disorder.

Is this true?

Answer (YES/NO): NO